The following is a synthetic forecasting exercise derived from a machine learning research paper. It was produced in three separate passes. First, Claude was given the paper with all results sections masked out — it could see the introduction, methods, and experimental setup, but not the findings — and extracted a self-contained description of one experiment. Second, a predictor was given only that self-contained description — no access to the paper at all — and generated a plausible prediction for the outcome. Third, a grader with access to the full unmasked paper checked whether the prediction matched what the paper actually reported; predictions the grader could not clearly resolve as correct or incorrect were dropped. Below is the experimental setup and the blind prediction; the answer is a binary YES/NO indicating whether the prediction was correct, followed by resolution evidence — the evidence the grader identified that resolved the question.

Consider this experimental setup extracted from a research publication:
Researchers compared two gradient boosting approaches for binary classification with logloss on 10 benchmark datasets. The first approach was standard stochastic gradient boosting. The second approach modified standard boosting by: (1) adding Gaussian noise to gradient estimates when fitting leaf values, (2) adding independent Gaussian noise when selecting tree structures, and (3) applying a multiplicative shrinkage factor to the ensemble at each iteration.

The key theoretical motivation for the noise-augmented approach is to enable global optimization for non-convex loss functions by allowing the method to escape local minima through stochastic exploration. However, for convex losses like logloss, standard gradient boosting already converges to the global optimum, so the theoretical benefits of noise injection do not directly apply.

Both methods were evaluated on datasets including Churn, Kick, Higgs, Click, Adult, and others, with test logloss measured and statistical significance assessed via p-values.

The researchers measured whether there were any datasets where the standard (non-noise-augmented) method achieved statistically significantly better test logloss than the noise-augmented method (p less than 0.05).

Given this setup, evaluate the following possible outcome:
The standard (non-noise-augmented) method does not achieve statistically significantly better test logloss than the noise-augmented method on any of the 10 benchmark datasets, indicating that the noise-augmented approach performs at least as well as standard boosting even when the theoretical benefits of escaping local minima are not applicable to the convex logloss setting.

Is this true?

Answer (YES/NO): NO